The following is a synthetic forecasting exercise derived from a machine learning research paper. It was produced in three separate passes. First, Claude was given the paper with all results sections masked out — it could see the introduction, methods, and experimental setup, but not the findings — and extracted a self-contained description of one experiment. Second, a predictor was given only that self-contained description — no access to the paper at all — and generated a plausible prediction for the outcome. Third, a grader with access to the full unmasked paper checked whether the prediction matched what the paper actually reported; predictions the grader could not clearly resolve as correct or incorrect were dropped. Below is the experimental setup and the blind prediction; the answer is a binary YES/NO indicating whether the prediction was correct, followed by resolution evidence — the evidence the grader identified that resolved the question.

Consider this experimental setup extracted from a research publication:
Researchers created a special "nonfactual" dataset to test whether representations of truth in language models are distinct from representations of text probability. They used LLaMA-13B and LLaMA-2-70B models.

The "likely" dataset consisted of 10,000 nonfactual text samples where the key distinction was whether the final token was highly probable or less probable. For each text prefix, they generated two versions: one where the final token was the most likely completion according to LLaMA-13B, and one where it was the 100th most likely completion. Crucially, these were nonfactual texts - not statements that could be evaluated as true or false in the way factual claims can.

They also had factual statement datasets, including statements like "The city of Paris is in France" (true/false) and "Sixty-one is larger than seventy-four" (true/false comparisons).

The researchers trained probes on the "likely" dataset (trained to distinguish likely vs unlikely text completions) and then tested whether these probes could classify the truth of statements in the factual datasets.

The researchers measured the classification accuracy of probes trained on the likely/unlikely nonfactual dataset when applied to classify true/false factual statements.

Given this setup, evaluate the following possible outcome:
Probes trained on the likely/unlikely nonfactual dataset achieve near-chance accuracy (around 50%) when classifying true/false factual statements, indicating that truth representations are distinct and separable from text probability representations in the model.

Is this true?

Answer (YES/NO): NO